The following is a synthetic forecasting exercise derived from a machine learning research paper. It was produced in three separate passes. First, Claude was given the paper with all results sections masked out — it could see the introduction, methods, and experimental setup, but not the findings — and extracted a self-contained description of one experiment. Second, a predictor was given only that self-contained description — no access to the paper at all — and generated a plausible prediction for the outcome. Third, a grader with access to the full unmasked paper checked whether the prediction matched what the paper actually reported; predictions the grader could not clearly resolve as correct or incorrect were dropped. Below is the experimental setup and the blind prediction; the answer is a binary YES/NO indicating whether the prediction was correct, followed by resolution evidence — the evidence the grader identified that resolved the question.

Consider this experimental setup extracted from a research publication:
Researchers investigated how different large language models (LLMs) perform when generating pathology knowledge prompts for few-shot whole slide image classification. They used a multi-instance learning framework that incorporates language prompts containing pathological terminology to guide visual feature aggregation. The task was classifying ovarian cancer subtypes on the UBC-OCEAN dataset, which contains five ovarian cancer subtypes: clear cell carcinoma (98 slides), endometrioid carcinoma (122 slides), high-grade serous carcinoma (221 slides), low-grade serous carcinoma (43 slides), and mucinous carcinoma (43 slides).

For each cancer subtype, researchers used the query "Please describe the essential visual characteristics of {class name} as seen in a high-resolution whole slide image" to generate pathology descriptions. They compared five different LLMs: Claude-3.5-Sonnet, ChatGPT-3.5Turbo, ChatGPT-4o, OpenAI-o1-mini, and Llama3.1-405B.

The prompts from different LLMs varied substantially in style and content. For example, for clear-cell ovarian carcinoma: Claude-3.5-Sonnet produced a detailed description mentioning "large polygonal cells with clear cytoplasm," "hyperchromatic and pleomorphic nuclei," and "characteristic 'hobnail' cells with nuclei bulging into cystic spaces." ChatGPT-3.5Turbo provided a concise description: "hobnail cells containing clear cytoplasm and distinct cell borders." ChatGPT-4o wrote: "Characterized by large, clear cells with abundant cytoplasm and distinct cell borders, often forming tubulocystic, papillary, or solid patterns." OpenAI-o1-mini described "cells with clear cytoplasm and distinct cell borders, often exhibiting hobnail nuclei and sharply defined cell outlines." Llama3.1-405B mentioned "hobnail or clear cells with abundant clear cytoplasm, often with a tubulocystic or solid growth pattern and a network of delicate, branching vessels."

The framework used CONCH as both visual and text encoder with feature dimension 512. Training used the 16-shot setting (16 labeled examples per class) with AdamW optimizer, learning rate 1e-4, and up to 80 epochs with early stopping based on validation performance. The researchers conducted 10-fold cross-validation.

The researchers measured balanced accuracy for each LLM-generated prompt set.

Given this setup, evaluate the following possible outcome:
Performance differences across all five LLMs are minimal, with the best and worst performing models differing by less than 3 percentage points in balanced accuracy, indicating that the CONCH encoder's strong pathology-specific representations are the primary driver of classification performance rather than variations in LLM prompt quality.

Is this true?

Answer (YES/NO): NO